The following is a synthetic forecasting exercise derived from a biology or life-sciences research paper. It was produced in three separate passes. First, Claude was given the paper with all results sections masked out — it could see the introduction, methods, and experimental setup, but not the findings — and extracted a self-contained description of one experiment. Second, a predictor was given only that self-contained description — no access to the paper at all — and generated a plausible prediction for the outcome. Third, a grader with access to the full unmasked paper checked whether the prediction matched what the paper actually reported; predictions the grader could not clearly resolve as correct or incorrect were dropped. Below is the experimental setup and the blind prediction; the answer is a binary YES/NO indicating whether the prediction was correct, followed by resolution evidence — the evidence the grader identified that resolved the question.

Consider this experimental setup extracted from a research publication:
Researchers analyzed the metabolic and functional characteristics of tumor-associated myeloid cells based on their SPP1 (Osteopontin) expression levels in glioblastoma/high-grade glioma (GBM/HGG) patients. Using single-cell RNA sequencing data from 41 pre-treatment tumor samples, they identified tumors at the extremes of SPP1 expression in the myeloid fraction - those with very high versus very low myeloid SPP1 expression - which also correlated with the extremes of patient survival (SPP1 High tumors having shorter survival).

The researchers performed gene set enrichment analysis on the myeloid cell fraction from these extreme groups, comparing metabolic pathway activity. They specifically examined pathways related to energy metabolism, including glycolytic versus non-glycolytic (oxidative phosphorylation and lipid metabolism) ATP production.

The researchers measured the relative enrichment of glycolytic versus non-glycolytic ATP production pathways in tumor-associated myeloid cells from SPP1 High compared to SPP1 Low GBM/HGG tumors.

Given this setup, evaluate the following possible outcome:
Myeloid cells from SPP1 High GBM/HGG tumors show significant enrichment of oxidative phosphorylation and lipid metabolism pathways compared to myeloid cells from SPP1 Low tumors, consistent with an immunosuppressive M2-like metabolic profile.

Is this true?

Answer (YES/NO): YES